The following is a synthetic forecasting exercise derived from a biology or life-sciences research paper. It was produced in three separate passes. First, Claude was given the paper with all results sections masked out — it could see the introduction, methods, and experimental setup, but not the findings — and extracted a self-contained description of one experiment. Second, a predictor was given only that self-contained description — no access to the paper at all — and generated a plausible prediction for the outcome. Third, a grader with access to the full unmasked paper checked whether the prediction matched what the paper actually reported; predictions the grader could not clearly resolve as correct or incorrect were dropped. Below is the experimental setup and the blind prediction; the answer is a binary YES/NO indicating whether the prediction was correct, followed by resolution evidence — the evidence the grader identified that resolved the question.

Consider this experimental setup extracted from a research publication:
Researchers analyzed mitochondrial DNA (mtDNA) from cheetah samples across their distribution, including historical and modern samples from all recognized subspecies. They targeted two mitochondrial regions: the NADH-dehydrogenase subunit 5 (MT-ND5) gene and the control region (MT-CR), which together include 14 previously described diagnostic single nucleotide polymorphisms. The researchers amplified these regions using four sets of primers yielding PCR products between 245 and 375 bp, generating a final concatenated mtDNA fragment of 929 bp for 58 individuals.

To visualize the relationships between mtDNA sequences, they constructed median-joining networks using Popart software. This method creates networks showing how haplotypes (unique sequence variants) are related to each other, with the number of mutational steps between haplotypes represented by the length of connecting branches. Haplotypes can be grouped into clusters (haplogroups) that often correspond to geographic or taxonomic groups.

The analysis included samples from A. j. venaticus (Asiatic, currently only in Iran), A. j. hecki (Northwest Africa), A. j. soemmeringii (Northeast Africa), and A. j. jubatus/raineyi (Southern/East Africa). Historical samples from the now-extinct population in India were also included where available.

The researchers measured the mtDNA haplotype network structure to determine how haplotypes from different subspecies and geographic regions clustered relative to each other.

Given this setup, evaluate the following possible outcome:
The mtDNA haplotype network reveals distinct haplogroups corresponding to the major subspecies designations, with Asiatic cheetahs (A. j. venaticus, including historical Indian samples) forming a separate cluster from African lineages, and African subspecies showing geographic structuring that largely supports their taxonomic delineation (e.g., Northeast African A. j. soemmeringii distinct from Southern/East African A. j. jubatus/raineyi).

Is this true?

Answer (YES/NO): NO